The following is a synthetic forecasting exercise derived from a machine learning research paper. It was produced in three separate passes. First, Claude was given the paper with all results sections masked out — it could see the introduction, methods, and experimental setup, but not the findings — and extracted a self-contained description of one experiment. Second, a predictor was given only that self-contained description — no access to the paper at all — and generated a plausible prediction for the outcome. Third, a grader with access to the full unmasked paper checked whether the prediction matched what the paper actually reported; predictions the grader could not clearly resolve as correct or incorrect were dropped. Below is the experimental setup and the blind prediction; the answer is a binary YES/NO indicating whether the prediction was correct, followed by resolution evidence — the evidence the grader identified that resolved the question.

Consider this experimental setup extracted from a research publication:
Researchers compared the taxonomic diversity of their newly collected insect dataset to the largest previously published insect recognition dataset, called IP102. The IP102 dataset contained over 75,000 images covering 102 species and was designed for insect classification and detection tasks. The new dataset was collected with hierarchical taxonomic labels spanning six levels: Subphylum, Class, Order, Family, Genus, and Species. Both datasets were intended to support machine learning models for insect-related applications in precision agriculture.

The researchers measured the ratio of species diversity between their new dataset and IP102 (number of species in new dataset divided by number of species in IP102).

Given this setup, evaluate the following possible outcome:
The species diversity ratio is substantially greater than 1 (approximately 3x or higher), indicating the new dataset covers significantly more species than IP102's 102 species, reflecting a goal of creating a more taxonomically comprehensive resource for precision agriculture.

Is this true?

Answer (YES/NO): YES